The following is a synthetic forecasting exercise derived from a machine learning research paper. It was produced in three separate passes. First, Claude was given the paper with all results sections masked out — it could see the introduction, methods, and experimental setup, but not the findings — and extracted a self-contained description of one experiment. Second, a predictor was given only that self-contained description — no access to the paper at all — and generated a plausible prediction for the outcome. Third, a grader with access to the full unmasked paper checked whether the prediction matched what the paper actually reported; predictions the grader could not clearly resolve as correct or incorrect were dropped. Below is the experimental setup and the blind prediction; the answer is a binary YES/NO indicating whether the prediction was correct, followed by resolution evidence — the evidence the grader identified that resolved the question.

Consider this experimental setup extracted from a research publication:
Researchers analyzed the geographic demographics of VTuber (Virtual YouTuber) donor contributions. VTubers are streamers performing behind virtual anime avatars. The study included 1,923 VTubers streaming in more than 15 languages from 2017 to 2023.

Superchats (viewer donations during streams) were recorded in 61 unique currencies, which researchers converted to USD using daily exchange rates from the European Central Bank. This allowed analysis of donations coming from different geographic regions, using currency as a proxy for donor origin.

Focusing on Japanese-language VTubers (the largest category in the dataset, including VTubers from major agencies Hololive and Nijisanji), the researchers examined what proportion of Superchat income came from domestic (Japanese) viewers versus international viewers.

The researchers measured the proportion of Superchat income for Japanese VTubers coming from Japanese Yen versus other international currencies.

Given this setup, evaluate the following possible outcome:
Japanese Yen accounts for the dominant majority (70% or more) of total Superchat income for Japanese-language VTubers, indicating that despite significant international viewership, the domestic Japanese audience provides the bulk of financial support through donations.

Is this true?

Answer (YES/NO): YES